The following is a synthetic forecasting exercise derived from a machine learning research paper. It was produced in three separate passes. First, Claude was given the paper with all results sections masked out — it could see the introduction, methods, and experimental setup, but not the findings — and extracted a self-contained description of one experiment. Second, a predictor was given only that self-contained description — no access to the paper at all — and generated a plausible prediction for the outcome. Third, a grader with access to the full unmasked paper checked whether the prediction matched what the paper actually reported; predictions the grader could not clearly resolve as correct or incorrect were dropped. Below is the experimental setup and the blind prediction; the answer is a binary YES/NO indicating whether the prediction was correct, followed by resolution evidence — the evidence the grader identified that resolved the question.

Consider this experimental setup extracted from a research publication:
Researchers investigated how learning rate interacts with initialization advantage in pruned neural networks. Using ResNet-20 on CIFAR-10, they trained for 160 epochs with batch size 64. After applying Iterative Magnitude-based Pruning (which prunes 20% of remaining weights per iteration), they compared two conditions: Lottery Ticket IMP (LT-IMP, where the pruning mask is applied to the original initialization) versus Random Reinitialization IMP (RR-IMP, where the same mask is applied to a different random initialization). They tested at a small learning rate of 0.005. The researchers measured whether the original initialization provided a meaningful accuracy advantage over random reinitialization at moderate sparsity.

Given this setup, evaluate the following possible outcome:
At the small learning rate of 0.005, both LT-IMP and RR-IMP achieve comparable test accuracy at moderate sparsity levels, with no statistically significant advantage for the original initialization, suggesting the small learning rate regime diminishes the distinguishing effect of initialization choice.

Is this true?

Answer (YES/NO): NO